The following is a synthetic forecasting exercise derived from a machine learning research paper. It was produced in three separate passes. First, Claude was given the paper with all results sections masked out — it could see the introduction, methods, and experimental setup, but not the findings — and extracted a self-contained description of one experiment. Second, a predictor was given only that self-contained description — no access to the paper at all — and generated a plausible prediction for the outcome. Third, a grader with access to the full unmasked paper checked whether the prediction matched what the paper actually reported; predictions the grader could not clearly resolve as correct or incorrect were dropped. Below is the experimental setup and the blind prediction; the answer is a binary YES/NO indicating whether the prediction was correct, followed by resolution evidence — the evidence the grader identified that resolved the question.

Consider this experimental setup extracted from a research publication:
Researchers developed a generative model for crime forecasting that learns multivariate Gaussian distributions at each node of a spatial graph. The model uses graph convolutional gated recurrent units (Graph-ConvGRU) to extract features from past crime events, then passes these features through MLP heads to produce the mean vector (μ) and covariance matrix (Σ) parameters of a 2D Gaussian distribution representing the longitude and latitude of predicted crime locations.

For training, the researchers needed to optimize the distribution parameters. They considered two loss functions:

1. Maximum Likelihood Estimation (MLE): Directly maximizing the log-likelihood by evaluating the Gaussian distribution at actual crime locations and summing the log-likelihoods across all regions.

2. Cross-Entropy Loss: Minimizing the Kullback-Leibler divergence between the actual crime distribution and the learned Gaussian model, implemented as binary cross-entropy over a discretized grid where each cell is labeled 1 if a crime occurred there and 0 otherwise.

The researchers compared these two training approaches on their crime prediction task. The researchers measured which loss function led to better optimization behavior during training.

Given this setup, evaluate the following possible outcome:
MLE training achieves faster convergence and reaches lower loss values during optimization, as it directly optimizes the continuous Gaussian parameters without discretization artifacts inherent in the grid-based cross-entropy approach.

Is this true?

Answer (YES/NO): NO